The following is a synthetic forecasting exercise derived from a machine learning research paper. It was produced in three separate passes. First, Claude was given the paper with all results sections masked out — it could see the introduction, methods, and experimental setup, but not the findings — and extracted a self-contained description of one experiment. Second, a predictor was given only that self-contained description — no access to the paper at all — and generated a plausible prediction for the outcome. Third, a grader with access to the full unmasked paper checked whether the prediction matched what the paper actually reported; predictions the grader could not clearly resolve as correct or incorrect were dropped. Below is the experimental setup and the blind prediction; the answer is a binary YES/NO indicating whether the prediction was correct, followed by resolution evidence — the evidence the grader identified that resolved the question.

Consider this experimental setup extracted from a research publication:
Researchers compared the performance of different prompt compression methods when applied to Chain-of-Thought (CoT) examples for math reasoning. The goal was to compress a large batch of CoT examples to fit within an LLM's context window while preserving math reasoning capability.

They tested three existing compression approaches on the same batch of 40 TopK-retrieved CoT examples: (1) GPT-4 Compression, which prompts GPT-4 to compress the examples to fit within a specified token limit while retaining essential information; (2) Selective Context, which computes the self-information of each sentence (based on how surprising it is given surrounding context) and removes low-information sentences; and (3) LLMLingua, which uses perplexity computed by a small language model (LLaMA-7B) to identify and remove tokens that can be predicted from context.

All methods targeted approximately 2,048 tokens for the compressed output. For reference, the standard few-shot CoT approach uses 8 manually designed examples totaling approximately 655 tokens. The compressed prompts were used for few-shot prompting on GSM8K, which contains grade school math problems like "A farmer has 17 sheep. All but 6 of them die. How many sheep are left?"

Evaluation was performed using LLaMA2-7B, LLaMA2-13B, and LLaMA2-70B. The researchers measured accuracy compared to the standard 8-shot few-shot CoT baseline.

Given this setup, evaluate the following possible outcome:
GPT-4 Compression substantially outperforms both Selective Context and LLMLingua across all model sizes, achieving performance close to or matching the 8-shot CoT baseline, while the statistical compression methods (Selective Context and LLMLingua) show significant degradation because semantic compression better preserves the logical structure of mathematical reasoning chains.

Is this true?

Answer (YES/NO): NO